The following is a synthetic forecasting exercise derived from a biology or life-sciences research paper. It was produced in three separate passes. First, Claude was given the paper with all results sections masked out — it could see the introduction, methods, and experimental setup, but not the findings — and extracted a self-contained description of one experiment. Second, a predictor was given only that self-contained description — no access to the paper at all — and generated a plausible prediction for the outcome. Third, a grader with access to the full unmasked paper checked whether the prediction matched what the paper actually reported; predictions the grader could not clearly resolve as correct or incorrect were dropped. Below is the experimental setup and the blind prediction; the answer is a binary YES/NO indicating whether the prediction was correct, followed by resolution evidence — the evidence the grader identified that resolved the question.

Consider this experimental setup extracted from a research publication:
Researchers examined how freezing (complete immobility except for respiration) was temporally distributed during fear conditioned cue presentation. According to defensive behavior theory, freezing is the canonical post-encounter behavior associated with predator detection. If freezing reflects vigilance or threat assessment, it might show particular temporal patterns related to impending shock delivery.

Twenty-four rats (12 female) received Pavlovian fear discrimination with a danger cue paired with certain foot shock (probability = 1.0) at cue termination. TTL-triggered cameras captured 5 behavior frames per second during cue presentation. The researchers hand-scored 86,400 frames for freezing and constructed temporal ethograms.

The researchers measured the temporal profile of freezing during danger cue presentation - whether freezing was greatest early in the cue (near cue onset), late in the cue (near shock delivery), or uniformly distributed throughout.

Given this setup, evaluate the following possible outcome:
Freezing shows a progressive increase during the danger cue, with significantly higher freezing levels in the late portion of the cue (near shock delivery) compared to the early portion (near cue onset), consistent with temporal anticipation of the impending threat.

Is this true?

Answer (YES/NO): NO